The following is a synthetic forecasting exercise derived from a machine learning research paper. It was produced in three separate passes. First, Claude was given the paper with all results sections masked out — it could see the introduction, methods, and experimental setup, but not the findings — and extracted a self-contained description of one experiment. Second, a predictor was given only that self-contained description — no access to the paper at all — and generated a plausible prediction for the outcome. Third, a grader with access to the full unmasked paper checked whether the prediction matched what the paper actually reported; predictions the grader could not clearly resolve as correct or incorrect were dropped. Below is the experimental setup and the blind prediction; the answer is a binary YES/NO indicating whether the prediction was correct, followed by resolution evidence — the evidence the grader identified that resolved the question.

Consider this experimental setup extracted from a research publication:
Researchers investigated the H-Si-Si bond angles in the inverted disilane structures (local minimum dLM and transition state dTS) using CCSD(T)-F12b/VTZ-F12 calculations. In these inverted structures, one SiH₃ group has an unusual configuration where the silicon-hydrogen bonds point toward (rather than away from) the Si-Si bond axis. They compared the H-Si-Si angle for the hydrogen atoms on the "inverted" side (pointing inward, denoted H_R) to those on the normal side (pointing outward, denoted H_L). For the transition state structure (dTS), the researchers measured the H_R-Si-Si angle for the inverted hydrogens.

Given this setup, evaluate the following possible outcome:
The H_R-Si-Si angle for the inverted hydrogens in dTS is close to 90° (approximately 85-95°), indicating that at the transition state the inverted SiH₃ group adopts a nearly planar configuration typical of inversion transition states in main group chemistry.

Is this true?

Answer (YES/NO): NO